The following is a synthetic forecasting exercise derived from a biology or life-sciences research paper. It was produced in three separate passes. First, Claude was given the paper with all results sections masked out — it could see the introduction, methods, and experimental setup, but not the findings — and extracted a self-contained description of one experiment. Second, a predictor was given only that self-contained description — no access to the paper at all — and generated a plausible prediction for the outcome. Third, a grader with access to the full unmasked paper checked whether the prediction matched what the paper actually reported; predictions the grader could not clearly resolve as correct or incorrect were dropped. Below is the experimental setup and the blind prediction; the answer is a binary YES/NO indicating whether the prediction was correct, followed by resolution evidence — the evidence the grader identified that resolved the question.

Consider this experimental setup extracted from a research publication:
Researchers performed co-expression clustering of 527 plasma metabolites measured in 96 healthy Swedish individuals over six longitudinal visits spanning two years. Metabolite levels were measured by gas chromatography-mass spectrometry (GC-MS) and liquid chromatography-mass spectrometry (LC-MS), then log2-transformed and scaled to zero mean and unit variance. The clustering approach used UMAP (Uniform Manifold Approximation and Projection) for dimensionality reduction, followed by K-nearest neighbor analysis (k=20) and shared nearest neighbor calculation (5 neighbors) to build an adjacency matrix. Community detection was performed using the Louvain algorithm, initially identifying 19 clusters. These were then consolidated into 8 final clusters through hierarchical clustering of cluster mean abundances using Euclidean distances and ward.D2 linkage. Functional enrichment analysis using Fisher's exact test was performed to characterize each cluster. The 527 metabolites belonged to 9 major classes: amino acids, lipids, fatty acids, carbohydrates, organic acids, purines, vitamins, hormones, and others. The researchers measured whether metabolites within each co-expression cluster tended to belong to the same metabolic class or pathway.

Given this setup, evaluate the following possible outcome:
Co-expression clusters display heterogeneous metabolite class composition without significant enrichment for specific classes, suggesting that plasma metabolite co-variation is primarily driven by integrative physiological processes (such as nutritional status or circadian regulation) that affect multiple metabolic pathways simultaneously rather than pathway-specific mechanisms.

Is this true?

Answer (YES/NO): NO